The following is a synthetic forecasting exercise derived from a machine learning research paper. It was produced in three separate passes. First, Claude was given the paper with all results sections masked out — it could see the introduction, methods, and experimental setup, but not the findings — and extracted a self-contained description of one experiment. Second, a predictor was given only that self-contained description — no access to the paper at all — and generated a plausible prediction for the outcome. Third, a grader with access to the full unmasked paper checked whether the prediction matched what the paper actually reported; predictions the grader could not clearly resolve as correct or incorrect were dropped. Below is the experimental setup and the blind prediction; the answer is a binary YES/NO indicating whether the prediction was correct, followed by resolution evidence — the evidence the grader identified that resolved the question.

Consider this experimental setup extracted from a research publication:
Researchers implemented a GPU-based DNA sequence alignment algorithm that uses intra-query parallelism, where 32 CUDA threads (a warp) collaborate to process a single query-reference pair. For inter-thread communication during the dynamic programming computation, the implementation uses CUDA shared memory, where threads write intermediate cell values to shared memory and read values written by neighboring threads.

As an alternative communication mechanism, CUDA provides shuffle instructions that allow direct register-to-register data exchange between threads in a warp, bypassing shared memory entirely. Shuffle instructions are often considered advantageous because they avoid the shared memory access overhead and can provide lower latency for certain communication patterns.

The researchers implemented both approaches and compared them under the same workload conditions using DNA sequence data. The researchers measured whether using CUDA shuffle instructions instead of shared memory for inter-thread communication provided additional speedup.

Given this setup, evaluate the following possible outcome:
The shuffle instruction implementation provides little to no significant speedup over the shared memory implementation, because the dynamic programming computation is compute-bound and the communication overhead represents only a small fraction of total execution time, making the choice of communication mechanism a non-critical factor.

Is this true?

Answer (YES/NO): YES